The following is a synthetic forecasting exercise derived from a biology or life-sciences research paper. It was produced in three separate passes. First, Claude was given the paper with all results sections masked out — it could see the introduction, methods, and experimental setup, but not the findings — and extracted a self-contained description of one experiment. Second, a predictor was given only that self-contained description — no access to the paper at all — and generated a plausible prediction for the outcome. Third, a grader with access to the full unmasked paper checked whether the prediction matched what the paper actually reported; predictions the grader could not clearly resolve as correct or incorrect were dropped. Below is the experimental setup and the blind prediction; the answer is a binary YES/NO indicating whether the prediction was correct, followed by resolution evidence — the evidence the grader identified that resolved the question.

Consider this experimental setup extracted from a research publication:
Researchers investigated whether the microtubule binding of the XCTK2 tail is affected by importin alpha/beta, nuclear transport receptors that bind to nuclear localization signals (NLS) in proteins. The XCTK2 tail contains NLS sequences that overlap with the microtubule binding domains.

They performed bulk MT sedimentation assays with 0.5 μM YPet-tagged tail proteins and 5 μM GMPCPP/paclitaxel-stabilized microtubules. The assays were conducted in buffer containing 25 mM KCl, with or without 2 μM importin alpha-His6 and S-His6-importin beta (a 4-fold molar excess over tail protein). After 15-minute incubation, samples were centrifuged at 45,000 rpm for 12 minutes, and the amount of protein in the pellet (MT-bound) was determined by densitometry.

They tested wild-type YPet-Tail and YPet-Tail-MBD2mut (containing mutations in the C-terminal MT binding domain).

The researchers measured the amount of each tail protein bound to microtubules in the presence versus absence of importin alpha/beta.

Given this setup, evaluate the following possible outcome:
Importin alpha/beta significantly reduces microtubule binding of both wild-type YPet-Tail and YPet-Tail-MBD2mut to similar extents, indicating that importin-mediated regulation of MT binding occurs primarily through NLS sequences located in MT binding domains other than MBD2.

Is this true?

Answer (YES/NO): NO